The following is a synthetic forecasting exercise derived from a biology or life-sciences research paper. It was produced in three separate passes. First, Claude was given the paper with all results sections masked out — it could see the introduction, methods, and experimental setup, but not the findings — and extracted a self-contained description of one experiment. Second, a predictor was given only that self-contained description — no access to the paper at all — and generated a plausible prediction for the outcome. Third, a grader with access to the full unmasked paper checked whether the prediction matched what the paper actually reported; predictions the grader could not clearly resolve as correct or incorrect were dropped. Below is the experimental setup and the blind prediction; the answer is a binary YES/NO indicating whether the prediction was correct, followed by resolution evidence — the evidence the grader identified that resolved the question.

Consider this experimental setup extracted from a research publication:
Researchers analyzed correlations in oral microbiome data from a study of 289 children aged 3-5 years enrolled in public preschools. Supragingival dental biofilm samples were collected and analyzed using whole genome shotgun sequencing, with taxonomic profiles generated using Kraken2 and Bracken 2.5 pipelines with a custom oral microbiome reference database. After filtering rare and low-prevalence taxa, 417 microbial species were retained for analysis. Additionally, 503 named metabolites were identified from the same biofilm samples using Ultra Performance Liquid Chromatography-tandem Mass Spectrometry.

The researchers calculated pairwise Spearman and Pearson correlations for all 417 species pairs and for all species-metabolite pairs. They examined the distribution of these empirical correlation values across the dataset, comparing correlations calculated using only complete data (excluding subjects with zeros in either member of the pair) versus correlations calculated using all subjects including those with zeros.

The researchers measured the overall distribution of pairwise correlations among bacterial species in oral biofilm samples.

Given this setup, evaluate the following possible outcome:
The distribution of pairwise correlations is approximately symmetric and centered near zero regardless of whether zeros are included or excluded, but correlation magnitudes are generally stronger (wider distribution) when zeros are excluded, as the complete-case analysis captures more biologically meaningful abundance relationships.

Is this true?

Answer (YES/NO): NO